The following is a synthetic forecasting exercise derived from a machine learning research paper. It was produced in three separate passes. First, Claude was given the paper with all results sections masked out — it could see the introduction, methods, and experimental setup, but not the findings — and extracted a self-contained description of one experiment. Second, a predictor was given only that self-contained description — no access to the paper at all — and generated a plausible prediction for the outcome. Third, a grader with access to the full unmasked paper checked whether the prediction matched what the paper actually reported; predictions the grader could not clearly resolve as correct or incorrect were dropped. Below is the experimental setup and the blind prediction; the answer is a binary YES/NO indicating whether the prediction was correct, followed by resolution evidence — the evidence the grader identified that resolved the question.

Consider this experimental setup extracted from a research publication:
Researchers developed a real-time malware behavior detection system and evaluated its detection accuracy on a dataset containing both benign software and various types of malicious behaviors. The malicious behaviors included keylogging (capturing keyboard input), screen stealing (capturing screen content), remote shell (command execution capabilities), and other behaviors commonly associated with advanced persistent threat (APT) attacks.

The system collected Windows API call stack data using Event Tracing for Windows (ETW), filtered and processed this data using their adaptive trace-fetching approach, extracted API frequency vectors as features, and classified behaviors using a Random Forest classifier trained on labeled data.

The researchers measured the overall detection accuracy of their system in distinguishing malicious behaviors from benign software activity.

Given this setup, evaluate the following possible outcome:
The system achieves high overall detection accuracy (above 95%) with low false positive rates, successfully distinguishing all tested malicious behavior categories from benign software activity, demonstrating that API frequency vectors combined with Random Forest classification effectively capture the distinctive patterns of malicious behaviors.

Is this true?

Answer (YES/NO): NO